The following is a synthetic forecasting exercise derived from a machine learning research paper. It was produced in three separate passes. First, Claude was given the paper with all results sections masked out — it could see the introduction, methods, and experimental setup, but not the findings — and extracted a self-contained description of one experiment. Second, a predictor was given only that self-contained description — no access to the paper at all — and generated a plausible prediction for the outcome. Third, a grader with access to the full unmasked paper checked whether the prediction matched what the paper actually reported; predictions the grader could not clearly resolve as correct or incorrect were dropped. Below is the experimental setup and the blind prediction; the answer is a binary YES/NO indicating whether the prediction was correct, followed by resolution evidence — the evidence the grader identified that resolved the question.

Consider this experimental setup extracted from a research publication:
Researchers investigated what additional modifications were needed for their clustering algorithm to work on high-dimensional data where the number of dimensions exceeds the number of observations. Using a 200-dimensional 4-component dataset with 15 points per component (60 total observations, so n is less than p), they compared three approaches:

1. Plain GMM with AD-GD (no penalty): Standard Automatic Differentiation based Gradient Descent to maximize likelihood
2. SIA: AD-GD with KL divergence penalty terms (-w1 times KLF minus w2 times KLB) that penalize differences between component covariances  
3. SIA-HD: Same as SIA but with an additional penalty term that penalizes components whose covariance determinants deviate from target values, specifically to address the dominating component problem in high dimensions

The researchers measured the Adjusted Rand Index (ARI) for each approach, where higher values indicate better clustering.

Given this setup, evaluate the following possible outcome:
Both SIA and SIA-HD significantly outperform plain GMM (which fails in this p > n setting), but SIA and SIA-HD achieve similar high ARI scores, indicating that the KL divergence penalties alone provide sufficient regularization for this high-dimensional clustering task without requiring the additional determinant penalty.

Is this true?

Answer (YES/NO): NO